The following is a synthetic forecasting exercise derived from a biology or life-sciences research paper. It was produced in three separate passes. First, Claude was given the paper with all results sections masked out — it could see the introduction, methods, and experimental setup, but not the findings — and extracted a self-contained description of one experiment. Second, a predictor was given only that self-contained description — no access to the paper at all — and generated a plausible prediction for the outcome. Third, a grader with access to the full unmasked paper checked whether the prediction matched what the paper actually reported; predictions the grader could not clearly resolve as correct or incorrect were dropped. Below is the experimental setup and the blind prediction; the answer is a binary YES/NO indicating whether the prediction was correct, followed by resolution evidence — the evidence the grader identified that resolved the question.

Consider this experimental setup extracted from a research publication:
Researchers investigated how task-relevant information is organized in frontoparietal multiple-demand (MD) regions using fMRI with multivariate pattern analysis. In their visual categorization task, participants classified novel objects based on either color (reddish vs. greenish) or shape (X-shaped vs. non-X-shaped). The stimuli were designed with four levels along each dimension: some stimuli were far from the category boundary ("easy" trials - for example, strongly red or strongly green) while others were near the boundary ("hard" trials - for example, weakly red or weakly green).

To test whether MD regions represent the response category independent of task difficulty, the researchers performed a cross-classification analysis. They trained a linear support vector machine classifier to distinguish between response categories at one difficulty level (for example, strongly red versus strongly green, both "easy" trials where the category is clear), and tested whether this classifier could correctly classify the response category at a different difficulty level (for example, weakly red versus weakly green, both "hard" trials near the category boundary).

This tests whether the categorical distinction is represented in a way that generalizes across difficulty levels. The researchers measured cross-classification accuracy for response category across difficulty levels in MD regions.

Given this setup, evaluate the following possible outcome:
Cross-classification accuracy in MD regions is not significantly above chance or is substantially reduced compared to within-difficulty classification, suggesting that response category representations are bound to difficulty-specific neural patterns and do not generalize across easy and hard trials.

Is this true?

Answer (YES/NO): NO